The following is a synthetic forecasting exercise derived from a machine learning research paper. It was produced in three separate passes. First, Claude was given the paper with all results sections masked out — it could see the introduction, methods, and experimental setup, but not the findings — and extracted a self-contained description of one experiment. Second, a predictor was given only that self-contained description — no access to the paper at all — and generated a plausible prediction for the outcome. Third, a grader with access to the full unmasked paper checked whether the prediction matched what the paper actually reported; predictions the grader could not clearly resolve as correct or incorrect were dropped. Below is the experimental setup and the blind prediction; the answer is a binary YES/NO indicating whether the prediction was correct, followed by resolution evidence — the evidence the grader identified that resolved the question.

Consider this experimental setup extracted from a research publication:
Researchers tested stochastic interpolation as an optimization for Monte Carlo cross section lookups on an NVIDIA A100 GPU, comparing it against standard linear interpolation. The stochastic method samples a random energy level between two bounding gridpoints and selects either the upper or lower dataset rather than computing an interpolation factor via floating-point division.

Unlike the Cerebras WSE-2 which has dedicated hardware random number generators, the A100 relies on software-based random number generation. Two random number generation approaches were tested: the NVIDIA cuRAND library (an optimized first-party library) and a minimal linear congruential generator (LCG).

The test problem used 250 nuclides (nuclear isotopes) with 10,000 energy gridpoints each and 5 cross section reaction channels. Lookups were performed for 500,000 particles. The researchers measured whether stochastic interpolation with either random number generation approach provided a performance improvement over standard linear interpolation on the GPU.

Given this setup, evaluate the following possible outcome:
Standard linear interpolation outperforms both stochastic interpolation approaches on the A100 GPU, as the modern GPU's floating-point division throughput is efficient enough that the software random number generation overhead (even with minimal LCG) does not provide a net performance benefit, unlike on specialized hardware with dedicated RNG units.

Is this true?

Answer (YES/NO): NO